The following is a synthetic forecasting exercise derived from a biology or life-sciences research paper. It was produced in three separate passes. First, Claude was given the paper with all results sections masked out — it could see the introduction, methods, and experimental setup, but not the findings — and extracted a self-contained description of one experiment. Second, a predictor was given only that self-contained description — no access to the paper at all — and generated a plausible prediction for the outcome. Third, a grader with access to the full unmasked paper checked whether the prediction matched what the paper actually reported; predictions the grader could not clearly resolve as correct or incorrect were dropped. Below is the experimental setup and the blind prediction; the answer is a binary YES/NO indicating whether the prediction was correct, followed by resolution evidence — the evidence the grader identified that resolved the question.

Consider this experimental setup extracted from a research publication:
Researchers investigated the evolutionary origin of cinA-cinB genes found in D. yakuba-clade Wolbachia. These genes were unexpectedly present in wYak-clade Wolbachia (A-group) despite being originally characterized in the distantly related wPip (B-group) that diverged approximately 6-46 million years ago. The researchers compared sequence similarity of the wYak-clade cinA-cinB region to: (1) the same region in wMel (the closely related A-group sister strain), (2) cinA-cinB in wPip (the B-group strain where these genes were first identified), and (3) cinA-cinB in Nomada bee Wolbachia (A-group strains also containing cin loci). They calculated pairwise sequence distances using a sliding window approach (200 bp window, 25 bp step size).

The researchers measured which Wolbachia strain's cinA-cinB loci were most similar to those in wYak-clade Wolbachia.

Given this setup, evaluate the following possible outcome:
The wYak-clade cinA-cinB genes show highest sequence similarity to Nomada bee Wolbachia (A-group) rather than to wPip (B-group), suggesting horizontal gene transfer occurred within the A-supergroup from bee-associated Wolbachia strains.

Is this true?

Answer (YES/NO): NO